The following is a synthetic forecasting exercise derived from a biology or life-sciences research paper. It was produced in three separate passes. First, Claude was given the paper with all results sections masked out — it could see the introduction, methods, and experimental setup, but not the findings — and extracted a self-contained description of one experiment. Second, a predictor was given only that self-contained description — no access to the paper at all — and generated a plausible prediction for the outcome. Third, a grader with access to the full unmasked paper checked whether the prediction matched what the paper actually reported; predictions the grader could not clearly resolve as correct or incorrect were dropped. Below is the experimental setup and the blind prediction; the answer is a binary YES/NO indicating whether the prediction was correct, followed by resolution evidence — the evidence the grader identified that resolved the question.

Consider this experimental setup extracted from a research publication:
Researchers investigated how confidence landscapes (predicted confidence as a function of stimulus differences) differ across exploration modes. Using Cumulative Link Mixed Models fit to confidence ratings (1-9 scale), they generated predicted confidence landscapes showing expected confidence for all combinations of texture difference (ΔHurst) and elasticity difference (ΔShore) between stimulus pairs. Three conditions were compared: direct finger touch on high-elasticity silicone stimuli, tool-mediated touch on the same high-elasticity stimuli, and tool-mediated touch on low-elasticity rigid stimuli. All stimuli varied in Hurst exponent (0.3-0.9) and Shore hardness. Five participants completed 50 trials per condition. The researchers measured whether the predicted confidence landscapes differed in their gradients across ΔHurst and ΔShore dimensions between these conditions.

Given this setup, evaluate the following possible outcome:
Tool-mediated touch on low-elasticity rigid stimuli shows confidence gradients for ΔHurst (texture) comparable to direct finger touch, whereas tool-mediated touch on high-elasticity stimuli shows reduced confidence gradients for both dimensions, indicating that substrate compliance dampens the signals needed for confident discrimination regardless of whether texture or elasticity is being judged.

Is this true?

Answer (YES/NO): NO